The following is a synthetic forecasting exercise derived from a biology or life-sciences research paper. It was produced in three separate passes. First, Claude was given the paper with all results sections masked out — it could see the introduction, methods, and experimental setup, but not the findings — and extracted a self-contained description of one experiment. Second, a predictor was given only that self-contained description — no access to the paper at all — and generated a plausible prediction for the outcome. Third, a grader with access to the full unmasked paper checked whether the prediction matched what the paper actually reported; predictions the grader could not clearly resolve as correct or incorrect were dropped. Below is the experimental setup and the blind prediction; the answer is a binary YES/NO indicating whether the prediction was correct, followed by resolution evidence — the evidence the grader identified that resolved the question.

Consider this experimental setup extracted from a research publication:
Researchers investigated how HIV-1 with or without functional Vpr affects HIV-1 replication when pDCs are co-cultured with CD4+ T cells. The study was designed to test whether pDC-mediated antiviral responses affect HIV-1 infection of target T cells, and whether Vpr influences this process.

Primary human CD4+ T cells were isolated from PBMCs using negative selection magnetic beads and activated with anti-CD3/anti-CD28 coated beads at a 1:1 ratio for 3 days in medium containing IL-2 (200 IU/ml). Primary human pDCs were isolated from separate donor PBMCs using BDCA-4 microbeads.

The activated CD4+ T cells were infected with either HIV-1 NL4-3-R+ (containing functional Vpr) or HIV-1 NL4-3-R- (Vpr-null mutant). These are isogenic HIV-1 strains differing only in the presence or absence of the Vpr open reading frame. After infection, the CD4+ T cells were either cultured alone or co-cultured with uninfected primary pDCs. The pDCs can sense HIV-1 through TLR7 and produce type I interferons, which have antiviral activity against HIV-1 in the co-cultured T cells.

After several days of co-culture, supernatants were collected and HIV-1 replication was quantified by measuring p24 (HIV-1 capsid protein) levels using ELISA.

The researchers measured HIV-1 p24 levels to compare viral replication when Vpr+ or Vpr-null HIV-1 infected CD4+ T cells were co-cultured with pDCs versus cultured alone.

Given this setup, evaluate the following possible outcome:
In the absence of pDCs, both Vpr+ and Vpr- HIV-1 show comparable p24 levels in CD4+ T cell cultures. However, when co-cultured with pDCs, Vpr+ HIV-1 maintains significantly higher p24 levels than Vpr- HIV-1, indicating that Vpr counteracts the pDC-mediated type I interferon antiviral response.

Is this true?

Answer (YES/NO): YES